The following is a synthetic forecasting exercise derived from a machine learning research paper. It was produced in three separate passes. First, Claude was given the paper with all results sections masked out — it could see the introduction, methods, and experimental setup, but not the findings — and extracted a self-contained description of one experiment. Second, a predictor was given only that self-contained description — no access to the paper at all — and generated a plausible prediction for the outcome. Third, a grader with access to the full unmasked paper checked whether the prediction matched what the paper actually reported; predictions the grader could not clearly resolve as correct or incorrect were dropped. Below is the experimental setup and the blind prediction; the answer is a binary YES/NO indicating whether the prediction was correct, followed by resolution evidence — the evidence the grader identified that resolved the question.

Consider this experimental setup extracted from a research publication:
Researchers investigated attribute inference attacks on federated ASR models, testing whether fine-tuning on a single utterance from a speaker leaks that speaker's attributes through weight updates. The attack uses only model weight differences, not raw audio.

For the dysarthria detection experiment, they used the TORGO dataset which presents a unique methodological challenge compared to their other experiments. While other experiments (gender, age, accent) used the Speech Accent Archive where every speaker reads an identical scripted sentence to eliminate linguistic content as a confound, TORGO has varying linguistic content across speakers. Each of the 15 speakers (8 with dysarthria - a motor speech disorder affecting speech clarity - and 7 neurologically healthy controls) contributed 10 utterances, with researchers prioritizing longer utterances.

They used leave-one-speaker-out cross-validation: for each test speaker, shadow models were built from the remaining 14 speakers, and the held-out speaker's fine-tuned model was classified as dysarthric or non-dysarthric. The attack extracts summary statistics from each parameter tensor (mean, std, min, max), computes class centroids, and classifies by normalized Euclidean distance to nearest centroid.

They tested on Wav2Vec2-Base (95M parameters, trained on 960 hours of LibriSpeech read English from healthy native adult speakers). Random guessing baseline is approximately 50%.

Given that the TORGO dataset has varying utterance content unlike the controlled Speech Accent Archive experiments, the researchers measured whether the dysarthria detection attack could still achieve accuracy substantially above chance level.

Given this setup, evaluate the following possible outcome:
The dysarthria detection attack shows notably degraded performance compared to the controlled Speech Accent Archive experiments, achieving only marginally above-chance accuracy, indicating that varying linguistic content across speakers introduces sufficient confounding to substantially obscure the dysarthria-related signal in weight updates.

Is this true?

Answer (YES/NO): YES